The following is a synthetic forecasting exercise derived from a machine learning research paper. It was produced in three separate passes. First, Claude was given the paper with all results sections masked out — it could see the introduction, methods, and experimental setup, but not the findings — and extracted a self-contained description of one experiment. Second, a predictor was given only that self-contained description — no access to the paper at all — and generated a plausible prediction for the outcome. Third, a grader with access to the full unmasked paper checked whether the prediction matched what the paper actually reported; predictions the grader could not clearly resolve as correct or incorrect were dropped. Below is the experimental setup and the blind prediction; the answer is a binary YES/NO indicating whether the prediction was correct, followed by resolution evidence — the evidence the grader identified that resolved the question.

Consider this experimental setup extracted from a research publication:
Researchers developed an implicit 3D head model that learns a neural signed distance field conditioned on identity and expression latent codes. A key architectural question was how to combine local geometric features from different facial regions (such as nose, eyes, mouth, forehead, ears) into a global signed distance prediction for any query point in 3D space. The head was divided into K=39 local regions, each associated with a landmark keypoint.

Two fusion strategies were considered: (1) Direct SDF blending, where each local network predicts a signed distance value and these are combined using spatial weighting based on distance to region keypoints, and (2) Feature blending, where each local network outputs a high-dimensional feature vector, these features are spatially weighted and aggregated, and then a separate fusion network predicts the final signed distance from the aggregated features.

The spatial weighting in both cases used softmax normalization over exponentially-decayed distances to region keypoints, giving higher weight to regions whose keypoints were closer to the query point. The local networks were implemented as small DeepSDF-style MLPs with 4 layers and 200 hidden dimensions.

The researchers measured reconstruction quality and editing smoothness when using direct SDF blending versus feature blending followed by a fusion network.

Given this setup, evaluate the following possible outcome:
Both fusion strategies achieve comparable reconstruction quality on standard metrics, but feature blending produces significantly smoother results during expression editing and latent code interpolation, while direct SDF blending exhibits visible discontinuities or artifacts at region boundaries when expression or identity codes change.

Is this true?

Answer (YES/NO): NO